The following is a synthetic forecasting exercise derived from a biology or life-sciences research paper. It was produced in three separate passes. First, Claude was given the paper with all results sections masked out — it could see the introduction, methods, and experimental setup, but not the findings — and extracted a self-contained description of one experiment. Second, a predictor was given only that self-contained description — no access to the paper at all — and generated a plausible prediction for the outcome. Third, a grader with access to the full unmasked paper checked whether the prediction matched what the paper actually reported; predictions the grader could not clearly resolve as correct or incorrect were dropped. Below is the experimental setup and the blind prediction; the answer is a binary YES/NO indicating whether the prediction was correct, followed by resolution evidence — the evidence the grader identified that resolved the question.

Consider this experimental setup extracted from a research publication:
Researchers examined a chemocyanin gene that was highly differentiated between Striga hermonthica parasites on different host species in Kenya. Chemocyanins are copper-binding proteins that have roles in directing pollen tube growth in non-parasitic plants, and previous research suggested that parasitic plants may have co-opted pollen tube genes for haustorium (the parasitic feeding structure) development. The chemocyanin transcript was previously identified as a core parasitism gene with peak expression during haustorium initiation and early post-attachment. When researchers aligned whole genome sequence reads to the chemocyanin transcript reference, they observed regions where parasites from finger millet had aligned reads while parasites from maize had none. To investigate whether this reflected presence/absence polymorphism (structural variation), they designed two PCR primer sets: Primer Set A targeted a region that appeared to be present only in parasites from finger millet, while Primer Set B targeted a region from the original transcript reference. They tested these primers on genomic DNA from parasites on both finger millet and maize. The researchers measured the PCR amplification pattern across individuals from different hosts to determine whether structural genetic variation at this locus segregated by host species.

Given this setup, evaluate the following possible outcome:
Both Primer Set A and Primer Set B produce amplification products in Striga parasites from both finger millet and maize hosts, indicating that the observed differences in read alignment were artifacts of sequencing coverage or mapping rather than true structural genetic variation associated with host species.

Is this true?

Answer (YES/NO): NO